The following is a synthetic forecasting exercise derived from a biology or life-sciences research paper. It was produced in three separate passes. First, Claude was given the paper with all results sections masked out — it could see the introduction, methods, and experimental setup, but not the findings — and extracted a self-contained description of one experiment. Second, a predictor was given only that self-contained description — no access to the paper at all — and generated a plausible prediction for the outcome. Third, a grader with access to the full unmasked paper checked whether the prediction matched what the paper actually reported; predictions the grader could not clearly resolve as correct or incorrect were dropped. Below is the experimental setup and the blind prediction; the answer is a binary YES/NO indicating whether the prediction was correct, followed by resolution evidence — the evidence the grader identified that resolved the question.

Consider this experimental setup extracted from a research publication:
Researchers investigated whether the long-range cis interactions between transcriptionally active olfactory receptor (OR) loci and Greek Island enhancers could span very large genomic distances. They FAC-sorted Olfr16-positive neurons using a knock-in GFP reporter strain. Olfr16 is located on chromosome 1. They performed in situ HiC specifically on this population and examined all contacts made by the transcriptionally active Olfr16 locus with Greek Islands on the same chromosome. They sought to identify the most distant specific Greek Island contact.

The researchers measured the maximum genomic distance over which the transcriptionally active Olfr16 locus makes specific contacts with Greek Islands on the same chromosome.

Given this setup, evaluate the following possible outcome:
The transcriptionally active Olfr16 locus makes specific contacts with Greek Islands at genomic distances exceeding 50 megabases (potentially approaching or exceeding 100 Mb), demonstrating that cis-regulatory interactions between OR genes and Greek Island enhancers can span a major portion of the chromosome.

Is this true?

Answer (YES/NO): YES